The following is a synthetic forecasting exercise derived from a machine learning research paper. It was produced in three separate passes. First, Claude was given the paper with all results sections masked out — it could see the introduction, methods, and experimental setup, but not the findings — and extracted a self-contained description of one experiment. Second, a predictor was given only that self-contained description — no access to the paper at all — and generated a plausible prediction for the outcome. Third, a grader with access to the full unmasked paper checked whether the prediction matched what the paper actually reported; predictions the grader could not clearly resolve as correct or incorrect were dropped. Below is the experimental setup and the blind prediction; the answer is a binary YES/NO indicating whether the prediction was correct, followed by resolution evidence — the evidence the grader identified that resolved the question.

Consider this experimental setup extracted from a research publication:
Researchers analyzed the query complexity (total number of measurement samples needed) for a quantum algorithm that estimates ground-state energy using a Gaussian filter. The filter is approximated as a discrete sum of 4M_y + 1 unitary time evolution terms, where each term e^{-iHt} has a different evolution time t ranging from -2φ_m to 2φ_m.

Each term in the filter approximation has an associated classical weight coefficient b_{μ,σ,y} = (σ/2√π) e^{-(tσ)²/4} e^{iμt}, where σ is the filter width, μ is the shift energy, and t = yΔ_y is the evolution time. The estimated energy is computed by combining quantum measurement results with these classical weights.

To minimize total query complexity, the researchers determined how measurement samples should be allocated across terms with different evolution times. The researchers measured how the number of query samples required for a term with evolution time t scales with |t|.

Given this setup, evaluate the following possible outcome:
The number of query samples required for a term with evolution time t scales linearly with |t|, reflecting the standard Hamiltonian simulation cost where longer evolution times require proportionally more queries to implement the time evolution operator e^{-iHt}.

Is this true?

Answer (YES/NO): NO